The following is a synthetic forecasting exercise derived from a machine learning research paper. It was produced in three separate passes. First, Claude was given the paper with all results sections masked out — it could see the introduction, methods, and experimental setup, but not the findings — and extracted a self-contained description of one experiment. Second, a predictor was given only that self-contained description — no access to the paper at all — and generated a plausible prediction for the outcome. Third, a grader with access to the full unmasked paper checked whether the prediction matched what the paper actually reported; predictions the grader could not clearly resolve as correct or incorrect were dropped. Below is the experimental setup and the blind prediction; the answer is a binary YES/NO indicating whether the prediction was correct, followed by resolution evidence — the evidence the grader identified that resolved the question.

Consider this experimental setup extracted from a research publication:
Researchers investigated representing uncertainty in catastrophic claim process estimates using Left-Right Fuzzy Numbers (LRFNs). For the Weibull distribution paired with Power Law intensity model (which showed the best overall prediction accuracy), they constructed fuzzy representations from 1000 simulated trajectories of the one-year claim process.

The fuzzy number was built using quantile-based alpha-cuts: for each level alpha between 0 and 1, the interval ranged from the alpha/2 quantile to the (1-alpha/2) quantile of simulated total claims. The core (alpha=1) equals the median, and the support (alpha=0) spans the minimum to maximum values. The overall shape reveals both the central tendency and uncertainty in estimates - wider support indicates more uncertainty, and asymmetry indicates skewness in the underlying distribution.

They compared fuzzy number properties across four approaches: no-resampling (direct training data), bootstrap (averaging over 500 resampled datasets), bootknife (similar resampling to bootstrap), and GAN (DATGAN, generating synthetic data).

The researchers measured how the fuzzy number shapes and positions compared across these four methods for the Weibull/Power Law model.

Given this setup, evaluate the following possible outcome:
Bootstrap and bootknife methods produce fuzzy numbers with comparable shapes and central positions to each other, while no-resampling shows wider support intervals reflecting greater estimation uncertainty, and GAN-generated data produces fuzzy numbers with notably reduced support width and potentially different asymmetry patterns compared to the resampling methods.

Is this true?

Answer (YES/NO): NO